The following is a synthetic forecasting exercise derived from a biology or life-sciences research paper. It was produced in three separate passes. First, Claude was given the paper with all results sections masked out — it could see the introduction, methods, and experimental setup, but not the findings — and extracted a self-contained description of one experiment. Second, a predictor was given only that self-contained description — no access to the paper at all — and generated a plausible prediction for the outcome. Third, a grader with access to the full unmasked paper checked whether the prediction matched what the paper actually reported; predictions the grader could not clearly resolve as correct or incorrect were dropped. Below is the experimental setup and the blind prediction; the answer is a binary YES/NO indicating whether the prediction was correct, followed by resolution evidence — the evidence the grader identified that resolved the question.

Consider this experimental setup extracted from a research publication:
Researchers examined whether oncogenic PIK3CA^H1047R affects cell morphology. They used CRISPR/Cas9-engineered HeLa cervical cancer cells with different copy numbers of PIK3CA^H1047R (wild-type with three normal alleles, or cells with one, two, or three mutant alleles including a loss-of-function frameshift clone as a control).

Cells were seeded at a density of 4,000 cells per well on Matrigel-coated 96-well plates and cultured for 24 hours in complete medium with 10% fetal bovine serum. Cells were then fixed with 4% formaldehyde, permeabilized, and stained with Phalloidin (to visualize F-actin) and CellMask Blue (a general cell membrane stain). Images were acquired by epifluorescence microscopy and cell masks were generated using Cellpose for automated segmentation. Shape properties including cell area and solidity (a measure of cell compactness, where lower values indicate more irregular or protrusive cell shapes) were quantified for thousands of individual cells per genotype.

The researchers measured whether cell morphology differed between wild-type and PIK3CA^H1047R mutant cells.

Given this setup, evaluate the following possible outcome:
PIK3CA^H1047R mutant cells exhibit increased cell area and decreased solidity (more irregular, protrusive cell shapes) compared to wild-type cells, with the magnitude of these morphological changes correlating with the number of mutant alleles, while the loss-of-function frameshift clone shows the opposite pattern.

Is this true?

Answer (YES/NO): NO